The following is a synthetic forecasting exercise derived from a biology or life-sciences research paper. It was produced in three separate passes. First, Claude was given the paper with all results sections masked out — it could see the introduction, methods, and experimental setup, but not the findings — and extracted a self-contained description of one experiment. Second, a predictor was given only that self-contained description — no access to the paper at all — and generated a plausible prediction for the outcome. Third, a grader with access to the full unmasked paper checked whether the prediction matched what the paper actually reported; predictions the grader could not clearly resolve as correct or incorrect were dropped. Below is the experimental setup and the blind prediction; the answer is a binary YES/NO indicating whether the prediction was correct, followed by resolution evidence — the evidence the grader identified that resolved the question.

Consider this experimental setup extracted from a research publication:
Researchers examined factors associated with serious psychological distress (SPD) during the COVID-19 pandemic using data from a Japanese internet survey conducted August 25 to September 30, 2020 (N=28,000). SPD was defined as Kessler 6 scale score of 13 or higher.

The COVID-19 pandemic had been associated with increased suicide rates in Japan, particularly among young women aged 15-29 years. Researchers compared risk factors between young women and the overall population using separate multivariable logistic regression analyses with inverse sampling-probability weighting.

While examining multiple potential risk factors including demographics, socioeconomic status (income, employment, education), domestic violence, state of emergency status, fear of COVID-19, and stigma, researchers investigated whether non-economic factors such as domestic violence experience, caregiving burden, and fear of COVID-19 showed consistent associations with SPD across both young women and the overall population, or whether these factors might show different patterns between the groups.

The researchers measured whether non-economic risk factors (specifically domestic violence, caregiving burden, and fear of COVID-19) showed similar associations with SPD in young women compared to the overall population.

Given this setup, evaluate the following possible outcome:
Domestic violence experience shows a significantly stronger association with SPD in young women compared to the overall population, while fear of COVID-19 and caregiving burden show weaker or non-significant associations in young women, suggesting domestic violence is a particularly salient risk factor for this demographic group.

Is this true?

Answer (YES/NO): NO